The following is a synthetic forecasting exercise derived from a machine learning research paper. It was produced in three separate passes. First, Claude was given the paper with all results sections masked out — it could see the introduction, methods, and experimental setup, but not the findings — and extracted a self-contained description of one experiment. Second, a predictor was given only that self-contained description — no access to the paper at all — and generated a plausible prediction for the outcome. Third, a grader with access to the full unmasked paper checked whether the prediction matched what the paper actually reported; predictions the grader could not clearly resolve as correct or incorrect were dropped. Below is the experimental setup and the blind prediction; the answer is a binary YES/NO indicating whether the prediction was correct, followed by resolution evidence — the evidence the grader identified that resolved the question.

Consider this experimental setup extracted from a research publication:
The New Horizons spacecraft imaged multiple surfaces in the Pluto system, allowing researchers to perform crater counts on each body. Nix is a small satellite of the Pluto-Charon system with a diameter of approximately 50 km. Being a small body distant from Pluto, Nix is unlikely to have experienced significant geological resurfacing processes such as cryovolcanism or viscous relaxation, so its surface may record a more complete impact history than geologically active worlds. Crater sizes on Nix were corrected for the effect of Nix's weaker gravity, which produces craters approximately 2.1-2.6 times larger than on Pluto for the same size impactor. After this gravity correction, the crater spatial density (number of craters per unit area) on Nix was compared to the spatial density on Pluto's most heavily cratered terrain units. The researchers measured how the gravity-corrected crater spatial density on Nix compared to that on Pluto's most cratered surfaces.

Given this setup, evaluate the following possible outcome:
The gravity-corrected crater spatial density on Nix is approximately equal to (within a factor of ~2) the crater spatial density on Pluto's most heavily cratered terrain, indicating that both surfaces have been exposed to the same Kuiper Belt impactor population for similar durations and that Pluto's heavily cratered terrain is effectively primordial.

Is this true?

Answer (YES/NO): NO